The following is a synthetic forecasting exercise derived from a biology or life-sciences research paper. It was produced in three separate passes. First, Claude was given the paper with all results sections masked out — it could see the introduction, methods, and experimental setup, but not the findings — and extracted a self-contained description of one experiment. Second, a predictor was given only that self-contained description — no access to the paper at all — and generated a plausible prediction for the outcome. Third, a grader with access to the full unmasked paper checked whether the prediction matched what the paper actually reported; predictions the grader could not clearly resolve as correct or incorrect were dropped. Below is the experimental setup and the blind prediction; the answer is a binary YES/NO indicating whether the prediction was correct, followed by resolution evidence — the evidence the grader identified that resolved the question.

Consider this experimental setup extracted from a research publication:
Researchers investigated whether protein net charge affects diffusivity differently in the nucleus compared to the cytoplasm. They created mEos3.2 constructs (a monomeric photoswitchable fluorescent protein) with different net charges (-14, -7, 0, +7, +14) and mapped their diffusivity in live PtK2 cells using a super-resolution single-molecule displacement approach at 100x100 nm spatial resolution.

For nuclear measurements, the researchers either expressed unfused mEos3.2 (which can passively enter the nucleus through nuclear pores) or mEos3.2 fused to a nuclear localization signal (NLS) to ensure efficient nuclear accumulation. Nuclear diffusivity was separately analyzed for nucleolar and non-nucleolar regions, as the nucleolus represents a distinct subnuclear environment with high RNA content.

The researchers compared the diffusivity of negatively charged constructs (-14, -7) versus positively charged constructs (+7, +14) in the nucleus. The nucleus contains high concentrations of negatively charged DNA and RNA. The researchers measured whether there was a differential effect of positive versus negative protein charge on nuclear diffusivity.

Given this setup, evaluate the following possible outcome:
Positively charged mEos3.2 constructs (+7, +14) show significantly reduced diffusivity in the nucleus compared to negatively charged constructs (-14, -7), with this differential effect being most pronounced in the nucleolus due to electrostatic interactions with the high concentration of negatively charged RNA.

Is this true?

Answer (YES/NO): NO